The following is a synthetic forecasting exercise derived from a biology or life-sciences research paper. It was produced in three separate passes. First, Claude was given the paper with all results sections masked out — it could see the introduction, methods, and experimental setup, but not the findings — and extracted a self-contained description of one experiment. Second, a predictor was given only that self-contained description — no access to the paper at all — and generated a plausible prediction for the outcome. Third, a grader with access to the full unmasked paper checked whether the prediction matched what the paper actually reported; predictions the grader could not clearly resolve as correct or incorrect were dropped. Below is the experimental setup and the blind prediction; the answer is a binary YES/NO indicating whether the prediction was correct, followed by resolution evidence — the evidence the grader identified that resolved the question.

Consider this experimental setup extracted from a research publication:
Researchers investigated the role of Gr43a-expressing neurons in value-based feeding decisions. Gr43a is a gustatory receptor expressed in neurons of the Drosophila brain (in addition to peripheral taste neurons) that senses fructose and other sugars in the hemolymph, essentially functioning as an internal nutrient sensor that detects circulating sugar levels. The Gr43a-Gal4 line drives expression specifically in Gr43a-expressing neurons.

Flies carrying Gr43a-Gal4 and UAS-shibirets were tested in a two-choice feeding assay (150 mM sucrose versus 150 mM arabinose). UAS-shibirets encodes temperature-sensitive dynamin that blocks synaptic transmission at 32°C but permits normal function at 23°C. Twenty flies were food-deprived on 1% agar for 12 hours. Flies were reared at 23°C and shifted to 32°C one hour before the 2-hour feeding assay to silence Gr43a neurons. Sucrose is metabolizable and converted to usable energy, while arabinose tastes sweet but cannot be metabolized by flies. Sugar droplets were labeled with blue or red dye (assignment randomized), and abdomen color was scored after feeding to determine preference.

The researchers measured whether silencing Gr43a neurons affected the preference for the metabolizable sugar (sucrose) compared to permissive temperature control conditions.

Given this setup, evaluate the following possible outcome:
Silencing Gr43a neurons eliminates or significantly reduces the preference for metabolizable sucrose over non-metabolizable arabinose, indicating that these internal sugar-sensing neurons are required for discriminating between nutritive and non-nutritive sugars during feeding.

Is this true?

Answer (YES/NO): NO